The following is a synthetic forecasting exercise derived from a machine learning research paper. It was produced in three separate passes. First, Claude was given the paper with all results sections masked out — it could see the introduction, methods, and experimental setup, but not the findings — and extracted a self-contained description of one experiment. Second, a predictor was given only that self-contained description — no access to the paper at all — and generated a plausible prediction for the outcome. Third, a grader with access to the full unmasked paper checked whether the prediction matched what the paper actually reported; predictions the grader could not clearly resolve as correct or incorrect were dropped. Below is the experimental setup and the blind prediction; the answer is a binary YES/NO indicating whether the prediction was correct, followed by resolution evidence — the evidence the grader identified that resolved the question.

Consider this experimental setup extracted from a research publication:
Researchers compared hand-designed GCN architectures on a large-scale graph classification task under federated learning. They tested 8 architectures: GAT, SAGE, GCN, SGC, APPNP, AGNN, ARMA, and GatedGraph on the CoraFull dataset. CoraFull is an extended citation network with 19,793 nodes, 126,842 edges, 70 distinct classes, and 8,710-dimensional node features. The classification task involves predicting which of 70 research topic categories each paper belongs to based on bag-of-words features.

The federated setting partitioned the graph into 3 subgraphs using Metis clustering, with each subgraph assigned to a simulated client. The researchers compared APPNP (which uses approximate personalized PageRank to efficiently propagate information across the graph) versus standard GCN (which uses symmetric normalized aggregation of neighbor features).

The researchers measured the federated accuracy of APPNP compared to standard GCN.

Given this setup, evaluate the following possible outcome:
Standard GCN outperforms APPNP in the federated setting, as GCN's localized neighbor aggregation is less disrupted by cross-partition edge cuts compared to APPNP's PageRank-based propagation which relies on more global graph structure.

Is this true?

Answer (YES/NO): NO